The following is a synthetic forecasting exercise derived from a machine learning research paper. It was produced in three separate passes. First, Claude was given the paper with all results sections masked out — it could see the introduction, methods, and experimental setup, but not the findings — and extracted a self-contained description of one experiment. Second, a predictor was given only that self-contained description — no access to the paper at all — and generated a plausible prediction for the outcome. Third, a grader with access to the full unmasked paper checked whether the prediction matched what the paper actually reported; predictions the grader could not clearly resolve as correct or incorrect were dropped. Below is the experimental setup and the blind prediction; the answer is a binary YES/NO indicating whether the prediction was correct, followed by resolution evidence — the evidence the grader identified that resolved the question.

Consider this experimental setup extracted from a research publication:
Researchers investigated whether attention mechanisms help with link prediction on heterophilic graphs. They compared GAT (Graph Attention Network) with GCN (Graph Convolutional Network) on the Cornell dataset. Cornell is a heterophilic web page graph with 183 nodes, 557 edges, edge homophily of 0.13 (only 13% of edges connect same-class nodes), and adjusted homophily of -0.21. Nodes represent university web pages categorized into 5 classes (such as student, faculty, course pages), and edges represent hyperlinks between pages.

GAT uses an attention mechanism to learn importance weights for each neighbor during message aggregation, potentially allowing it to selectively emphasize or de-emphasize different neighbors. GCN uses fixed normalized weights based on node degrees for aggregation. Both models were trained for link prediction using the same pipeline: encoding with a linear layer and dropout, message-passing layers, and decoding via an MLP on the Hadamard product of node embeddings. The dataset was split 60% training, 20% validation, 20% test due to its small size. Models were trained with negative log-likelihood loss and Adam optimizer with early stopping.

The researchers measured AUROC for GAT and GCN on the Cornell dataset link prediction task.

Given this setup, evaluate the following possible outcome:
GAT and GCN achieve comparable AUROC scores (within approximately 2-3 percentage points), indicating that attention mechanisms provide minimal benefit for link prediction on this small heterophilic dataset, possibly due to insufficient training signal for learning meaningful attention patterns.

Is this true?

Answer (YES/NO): NO